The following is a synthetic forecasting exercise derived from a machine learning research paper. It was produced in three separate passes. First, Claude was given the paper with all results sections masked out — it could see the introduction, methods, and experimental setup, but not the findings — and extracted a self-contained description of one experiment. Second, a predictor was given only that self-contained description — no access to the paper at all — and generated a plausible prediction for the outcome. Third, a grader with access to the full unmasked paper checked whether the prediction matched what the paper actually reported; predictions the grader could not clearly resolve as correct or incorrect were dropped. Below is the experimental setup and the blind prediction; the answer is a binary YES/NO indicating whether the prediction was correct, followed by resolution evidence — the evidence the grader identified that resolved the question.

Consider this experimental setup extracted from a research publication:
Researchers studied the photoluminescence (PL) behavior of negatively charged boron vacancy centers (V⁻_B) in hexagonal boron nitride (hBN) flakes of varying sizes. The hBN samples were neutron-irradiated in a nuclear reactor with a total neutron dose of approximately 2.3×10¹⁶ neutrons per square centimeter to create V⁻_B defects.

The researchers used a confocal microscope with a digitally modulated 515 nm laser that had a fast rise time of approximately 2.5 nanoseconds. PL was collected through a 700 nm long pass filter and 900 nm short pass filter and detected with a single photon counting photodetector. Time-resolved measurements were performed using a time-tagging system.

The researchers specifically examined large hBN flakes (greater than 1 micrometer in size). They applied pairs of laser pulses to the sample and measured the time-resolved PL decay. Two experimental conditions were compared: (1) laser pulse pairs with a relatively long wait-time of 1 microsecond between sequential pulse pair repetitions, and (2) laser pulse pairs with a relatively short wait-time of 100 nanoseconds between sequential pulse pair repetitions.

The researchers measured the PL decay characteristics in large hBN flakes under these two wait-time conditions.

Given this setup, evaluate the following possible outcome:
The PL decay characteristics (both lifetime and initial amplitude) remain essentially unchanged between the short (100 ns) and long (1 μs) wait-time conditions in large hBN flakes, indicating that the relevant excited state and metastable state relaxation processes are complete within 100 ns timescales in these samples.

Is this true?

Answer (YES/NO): NO